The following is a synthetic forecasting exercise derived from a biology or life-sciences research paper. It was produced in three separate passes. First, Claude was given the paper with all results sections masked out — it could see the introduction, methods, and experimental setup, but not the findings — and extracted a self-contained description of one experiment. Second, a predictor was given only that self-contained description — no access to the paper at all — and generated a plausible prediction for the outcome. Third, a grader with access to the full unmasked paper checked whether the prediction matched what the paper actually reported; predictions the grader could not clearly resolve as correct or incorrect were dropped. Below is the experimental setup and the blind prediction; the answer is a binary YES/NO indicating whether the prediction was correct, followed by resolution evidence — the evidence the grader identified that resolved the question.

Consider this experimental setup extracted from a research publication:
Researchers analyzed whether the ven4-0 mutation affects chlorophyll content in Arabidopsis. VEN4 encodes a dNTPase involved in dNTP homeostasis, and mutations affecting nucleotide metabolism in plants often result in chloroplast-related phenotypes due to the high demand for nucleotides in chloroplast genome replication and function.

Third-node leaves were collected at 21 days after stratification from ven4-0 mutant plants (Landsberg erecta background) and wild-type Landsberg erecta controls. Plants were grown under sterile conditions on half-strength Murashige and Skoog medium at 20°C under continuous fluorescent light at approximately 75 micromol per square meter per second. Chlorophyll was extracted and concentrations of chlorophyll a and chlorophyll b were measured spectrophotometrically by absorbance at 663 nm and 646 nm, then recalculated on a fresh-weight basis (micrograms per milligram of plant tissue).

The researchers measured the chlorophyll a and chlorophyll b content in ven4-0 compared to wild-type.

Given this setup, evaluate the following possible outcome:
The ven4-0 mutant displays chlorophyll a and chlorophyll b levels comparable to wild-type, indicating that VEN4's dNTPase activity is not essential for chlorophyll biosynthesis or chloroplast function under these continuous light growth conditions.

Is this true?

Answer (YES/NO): NO